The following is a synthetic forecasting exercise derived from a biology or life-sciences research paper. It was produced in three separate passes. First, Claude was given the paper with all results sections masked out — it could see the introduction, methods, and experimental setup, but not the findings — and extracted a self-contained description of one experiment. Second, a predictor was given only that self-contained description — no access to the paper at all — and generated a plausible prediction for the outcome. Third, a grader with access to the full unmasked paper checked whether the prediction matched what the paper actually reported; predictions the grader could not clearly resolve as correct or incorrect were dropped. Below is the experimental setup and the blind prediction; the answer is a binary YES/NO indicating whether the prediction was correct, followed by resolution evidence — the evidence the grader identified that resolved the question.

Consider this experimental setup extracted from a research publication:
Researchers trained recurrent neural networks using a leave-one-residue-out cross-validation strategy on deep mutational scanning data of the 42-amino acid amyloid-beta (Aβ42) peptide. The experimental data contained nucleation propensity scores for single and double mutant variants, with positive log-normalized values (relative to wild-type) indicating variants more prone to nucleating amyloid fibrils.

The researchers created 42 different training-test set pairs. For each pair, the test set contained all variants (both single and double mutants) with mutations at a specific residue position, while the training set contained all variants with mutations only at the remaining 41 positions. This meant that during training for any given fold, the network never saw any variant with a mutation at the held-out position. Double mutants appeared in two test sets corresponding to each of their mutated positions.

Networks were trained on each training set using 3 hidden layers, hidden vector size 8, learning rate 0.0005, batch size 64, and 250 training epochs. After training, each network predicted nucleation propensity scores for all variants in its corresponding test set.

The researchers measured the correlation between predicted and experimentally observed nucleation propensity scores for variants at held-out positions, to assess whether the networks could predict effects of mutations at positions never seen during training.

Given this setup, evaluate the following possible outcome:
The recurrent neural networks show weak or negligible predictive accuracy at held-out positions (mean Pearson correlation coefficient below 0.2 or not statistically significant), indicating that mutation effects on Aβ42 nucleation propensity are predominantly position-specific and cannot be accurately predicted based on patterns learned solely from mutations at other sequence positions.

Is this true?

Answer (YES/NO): NO